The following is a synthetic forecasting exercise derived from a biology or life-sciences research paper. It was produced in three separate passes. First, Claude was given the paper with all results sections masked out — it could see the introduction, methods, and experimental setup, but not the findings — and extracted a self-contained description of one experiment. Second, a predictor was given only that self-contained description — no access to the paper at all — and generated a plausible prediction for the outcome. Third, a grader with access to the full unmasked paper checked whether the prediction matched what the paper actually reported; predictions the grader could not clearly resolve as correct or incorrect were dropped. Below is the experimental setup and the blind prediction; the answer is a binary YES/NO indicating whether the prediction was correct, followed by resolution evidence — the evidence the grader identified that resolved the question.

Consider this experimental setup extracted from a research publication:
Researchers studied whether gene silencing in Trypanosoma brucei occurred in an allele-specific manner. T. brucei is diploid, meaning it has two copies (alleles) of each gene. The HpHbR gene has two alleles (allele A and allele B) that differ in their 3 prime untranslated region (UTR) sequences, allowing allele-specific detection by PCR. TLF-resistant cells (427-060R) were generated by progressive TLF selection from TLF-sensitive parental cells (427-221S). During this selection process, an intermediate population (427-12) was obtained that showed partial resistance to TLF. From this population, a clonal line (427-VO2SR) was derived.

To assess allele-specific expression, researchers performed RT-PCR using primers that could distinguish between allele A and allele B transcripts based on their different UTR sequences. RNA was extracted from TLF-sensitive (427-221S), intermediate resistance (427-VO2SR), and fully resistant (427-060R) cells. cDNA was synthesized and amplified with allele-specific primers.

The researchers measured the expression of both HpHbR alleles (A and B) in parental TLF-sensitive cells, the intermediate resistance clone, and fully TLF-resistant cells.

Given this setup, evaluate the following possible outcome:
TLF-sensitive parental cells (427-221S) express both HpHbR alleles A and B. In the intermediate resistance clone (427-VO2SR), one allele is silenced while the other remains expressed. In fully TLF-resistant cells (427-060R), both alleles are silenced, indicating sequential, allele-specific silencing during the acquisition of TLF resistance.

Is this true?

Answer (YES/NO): YES